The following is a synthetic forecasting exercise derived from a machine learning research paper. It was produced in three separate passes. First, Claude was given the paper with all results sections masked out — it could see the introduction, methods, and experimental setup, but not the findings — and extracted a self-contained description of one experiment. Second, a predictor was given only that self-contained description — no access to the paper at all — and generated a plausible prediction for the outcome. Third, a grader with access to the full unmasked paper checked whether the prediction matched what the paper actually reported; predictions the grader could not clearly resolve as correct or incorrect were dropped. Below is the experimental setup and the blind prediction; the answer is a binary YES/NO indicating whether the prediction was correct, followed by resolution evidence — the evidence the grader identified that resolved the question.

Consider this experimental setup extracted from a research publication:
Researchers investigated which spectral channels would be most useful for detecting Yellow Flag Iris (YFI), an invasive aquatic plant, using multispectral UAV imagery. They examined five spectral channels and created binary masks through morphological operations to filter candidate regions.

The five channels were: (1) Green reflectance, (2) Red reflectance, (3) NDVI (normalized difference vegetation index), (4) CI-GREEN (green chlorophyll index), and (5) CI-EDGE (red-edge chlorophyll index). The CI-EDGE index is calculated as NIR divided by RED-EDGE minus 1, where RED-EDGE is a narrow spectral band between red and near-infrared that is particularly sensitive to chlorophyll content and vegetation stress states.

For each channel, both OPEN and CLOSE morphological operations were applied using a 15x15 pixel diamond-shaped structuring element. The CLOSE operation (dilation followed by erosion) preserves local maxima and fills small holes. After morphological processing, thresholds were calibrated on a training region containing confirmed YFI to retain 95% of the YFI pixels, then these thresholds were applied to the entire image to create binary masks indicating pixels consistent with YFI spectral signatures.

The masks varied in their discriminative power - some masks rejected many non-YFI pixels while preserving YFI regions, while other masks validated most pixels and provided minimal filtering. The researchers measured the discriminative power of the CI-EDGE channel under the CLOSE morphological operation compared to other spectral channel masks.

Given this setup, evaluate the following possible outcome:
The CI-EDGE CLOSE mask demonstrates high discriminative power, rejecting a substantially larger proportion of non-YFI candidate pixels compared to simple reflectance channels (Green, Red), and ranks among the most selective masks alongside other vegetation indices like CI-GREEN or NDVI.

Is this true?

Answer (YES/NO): NO